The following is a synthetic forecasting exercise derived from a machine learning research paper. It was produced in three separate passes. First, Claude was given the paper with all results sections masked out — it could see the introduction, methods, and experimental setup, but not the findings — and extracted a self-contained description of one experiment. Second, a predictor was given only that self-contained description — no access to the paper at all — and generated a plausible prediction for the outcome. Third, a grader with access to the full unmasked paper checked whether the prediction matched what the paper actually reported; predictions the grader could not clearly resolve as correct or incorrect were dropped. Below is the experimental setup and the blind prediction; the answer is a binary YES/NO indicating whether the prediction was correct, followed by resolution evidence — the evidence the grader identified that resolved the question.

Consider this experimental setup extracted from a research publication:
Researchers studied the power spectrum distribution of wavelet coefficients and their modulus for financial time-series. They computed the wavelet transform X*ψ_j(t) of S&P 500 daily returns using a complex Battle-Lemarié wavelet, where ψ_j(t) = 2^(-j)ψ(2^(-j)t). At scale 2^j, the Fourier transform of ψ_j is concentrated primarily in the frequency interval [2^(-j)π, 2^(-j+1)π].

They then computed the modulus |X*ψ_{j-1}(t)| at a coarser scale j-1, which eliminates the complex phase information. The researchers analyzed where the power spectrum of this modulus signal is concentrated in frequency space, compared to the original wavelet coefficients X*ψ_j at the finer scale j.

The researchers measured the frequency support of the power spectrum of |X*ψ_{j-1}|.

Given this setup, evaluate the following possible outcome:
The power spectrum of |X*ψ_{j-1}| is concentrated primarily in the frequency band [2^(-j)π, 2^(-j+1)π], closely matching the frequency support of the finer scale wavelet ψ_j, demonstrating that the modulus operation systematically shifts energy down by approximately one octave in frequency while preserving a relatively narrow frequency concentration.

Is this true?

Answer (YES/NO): NO